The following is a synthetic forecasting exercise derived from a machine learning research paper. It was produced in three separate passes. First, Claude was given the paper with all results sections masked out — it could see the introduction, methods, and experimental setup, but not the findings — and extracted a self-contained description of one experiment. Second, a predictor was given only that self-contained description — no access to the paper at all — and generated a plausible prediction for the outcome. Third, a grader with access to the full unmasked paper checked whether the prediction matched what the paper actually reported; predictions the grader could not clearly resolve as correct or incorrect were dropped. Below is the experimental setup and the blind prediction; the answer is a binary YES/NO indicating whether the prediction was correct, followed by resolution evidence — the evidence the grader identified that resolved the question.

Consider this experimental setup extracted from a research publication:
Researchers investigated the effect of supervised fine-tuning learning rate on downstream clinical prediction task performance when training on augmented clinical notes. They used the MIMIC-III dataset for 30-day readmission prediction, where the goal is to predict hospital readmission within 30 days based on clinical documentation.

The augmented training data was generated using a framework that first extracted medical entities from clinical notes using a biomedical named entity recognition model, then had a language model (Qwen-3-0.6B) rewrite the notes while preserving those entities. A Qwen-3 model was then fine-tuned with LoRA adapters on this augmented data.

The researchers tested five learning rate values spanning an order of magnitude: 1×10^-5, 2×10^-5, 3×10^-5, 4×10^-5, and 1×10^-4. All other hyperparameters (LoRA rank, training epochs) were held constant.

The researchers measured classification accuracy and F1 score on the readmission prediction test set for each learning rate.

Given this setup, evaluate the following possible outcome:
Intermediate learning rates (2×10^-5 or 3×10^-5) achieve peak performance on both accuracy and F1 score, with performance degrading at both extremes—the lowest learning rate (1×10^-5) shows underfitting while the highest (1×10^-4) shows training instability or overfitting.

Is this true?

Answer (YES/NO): NO